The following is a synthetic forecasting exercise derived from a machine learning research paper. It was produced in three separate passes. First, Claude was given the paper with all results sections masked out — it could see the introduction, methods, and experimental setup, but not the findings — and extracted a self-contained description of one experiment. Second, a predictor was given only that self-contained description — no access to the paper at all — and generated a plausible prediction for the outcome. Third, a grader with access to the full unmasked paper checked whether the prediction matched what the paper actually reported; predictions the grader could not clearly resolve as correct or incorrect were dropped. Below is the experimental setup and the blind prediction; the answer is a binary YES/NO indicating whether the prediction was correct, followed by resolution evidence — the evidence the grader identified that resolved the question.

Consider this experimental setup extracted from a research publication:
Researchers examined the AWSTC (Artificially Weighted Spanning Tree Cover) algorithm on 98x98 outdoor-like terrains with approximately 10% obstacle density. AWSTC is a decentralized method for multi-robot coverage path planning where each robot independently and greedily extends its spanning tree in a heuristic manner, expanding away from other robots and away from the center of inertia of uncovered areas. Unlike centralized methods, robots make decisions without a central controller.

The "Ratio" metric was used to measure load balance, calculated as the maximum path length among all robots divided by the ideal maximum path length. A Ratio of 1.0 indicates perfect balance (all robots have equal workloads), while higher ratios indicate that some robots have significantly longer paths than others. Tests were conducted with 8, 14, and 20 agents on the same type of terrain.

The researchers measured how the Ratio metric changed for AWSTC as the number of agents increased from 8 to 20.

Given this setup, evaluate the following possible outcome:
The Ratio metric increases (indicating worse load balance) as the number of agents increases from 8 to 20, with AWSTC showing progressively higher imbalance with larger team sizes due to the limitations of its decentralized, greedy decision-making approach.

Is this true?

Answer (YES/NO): YES